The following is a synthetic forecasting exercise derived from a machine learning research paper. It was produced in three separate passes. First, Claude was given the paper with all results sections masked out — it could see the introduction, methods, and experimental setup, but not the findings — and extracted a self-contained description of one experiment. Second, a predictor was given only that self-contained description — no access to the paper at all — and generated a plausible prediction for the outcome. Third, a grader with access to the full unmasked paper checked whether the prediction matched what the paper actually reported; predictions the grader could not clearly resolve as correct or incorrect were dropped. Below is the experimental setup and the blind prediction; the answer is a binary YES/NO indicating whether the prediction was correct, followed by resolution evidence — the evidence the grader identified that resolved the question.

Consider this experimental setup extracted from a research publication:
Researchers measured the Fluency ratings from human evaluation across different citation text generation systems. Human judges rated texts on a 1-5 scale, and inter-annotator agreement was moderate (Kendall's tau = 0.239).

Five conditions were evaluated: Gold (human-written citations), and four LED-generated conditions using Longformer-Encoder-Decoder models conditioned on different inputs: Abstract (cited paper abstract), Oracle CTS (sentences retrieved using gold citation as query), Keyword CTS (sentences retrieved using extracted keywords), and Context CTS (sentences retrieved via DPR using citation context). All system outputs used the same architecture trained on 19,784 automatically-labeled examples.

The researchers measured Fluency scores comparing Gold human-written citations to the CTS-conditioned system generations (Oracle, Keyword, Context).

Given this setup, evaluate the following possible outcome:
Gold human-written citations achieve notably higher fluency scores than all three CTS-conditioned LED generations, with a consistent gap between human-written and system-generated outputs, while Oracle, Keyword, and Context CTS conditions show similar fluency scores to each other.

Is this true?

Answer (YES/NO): NO